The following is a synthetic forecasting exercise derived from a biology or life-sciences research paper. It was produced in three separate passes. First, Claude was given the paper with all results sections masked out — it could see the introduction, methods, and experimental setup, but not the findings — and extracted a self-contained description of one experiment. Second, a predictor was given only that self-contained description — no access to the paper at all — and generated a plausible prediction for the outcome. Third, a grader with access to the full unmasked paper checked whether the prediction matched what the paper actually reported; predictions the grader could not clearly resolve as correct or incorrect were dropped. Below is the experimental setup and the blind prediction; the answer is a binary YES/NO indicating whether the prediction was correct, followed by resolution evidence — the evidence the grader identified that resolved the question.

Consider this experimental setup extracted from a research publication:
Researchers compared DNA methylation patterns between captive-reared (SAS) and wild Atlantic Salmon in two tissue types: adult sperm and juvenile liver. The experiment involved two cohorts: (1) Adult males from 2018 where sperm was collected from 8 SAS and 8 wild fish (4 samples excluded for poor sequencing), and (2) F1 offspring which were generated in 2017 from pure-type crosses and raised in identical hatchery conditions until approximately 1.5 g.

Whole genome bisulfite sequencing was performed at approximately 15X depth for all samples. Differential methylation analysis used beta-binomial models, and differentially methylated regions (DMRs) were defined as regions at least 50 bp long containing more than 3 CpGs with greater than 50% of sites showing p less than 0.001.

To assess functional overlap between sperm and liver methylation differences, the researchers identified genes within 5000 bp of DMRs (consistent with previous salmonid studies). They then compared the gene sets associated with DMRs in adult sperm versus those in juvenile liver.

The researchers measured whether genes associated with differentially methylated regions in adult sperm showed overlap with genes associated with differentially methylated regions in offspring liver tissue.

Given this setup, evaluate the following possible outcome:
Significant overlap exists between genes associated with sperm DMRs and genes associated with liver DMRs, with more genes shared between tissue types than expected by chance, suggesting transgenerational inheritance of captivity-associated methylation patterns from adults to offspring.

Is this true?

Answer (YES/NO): YES